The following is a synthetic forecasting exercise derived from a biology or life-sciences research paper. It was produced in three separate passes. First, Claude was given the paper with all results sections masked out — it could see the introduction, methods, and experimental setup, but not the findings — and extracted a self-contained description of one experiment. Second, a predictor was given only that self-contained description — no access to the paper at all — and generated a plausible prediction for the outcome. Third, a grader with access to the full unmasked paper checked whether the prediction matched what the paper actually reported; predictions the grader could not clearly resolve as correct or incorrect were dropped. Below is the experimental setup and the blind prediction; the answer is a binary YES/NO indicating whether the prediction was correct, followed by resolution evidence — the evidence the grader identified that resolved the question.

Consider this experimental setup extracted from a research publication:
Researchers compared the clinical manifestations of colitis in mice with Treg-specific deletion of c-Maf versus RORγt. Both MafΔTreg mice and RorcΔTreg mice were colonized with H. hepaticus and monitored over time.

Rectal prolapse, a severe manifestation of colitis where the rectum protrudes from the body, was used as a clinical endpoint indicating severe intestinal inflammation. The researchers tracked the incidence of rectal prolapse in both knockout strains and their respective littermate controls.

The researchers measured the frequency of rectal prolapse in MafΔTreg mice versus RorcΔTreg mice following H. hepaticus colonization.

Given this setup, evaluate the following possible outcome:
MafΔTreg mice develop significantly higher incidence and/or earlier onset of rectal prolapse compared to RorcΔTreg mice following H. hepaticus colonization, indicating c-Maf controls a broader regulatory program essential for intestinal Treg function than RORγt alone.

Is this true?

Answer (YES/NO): YES